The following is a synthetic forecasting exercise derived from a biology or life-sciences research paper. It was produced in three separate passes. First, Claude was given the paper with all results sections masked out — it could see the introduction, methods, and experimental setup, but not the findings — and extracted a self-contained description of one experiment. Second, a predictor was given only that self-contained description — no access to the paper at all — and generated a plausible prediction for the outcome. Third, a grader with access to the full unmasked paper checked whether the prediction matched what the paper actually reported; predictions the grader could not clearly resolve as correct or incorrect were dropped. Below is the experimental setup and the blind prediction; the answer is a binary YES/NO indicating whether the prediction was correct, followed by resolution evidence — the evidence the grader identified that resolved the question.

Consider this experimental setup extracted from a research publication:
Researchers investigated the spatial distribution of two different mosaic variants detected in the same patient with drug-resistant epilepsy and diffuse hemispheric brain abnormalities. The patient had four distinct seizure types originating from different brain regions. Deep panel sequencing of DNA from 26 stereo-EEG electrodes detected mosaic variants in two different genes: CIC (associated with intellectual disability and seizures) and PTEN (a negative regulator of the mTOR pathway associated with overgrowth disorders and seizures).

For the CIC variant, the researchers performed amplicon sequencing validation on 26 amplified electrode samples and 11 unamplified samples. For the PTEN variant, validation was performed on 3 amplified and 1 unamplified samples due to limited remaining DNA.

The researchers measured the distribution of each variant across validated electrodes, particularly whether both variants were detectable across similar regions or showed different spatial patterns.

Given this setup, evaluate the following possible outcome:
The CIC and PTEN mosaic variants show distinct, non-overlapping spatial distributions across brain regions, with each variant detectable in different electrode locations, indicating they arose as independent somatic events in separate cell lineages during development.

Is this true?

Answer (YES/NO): NO